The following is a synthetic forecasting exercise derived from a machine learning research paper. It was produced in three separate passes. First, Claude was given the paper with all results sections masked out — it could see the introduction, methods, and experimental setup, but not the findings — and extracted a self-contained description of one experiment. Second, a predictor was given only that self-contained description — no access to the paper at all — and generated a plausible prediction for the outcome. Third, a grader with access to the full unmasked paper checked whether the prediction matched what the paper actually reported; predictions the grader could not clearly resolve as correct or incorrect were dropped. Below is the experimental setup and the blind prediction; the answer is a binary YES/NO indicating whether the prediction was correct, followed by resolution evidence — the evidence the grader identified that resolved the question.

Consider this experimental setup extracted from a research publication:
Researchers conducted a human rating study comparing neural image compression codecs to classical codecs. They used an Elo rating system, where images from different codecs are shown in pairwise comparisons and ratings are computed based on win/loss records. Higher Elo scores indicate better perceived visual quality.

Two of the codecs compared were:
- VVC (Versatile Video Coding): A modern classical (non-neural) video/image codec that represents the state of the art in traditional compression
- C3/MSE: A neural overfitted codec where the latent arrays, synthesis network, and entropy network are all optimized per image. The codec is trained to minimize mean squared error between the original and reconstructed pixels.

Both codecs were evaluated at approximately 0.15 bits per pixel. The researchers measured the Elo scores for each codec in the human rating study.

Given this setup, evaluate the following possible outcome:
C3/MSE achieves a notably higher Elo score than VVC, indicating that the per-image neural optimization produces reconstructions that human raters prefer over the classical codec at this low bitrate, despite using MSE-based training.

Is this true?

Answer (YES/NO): NO